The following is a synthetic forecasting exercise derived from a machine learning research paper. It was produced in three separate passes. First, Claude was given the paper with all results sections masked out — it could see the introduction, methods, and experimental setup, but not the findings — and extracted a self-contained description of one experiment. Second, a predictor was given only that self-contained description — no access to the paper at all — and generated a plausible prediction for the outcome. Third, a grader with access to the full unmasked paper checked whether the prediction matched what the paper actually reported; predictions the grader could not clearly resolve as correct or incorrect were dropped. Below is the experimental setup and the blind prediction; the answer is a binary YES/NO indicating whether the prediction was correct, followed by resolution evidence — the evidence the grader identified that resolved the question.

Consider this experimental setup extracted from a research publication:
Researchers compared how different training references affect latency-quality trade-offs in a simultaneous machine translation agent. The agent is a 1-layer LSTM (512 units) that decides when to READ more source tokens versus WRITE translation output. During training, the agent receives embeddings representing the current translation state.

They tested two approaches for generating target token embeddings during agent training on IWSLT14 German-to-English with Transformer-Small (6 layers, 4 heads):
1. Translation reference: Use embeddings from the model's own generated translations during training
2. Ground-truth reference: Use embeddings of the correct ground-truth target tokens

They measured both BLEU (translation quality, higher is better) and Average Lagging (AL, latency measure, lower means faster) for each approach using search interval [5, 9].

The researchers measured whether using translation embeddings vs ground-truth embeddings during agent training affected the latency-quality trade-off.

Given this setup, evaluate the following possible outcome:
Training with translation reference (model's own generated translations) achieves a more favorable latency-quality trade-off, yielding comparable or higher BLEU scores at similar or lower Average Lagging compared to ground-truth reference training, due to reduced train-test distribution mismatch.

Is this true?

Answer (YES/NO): YES